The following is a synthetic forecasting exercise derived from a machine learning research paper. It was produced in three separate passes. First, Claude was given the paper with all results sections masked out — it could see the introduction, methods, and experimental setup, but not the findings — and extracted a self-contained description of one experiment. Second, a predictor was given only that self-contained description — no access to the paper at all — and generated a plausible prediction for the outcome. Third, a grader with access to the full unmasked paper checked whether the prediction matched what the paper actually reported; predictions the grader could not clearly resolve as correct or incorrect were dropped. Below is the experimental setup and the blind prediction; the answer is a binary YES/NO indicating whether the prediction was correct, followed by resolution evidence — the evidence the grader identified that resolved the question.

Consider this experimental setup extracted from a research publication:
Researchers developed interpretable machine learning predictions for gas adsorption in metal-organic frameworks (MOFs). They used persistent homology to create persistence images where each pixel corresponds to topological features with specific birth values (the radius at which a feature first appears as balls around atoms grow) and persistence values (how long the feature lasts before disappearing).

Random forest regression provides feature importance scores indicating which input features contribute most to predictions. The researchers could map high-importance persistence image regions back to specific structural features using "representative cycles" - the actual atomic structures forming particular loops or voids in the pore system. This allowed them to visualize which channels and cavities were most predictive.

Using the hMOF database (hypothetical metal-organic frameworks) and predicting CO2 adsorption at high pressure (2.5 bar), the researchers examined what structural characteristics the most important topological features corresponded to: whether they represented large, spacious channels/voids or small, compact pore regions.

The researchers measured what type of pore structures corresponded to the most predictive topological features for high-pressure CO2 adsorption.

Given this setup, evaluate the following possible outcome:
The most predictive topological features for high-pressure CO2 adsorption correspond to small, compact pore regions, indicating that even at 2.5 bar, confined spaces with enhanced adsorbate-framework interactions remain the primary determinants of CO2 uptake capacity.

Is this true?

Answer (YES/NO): NO